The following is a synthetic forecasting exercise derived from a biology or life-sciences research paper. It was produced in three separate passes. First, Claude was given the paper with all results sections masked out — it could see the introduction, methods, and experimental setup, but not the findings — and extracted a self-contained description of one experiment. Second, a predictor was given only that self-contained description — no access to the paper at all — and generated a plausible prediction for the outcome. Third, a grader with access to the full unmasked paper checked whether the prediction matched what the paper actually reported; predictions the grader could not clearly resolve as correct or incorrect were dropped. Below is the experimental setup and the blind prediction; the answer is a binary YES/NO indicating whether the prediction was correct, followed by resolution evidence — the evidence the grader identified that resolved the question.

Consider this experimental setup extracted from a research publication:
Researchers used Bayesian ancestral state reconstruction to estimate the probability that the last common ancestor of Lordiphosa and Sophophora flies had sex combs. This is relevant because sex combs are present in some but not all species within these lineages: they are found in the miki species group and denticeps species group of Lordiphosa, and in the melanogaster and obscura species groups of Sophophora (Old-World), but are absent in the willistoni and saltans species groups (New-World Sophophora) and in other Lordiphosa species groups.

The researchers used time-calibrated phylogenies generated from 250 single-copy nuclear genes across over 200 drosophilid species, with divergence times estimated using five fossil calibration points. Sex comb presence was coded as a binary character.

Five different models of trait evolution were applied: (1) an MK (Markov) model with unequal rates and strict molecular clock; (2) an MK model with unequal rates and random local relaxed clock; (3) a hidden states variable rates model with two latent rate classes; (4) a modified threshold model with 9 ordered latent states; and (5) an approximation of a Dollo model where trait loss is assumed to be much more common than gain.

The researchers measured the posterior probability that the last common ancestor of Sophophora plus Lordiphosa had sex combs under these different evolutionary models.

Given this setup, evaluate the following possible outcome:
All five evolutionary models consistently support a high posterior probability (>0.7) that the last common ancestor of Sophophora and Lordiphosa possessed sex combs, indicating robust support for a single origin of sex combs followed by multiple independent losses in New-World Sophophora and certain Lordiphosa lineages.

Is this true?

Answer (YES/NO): NO